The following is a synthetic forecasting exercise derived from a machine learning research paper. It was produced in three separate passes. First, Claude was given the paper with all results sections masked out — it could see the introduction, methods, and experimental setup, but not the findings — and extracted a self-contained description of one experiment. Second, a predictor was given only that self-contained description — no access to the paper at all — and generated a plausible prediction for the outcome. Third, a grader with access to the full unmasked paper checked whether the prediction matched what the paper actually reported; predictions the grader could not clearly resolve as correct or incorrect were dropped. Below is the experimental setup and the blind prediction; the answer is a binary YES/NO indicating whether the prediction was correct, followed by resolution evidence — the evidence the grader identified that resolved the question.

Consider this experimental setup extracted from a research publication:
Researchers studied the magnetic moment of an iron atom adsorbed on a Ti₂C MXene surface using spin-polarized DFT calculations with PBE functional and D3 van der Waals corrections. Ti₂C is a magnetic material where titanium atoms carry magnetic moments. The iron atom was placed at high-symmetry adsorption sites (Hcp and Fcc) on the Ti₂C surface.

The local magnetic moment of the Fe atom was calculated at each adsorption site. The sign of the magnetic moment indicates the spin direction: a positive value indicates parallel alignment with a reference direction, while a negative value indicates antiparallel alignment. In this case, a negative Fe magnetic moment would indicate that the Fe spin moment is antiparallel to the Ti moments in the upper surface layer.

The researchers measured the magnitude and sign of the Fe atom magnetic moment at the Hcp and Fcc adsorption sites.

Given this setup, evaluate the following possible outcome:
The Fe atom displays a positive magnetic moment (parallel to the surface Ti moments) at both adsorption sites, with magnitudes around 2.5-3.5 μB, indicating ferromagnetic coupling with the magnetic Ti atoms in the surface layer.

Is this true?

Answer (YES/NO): NO